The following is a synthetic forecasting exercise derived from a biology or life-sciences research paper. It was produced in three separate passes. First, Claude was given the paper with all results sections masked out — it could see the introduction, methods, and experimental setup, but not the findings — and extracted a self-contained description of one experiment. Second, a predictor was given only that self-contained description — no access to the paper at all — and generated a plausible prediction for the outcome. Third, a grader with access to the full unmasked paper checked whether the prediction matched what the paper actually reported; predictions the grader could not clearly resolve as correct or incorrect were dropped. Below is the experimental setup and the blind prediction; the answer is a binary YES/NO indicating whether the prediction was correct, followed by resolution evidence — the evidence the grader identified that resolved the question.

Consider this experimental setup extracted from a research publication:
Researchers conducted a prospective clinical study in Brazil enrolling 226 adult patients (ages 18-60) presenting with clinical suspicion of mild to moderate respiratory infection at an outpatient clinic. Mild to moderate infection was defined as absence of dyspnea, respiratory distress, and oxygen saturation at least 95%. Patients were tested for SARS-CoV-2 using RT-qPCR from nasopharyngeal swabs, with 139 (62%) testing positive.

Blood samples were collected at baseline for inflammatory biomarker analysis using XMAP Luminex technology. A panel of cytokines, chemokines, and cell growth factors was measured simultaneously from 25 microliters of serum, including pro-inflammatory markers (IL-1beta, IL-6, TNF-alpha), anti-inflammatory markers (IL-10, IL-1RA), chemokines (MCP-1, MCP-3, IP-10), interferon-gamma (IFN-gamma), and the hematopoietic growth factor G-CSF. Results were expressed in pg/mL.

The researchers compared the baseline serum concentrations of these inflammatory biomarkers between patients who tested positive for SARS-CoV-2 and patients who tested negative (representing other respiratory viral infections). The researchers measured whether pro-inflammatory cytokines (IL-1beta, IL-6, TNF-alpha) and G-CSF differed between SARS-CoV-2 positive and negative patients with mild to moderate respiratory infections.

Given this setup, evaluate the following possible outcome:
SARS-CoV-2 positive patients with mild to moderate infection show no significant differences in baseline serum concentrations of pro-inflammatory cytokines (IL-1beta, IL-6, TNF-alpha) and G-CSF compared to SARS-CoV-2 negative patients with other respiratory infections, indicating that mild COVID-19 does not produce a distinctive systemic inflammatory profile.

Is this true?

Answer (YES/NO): NO